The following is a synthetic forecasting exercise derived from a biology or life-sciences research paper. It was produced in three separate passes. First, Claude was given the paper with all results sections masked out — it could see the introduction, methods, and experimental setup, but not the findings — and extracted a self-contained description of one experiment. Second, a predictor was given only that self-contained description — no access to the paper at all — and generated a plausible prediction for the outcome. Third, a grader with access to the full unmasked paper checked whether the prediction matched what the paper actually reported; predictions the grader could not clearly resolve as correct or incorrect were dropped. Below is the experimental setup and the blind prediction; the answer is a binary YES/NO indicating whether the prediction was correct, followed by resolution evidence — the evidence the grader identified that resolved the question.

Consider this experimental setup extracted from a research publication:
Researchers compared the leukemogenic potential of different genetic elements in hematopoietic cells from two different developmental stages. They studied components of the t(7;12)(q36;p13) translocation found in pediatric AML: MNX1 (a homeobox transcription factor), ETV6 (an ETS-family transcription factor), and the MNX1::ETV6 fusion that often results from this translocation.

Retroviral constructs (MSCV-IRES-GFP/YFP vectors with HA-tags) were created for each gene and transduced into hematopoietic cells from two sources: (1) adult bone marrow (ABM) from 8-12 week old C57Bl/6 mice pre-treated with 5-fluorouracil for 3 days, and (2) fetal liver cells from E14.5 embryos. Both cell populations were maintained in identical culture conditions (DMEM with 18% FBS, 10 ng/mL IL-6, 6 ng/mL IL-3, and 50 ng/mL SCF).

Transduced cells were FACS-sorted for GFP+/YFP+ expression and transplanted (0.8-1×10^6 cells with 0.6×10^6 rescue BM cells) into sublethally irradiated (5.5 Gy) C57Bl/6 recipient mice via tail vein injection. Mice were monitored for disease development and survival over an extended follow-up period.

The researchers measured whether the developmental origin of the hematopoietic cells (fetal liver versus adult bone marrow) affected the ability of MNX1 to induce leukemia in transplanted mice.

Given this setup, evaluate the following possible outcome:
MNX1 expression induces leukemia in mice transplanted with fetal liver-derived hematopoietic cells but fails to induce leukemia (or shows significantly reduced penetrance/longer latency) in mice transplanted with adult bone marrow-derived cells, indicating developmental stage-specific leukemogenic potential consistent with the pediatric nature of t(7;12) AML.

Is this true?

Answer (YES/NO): YES